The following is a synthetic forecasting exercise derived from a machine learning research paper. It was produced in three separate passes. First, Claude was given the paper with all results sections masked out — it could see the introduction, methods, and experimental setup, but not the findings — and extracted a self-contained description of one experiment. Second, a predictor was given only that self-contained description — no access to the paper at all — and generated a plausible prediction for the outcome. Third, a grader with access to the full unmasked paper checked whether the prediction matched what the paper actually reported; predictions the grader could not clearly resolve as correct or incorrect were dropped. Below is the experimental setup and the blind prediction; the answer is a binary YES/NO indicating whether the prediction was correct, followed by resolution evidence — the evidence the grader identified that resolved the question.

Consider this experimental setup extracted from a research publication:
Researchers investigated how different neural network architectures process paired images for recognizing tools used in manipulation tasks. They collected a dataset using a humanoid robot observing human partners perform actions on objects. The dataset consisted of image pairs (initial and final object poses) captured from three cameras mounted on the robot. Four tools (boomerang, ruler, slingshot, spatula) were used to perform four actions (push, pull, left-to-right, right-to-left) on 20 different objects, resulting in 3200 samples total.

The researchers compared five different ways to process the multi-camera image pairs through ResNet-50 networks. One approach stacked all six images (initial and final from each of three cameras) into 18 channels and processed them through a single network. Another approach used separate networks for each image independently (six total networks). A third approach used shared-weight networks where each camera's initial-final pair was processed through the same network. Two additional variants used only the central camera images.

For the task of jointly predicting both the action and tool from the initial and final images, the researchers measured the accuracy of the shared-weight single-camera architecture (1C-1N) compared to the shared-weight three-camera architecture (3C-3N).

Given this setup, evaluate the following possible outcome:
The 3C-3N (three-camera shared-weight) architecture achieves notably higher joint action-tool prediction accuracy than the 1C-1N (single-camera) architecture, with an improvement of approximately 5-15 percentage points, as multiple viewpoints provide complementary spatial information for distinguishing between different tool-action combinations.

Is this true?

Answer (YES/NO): NO